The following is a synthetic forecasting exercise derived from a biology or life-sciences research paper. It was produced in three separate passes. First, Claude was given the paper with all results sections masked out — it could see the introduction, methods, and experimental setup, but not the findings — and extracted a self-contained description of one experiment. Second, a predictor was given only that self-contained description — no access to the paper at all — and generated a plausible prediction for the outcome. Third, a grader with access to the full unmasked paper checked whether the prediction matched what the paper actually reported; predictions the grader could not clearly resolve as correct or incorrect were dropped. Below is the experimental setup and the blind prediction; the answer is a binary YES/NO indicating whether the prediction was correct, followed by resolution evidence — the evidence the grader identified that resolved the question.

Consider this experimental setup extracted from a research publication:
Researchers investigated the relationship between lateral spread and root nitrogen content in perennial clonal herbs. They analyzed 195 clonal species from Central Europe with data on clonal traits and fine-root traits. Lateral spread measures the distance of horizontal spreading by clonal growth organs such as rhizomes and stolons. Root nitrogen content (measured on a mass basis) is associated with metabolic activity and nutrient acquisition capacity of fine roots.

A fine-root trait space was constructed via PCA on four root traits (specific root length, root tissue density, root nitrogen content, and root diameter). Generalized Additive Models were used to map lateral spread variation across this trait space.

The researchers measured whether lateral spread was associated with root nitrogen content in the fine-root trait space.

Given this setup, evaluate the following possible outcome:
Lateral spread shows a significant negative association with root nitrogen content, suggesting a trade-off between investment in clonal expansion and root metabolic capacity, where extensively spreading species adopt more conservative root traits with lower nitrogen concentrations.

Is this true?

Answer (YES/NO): NO